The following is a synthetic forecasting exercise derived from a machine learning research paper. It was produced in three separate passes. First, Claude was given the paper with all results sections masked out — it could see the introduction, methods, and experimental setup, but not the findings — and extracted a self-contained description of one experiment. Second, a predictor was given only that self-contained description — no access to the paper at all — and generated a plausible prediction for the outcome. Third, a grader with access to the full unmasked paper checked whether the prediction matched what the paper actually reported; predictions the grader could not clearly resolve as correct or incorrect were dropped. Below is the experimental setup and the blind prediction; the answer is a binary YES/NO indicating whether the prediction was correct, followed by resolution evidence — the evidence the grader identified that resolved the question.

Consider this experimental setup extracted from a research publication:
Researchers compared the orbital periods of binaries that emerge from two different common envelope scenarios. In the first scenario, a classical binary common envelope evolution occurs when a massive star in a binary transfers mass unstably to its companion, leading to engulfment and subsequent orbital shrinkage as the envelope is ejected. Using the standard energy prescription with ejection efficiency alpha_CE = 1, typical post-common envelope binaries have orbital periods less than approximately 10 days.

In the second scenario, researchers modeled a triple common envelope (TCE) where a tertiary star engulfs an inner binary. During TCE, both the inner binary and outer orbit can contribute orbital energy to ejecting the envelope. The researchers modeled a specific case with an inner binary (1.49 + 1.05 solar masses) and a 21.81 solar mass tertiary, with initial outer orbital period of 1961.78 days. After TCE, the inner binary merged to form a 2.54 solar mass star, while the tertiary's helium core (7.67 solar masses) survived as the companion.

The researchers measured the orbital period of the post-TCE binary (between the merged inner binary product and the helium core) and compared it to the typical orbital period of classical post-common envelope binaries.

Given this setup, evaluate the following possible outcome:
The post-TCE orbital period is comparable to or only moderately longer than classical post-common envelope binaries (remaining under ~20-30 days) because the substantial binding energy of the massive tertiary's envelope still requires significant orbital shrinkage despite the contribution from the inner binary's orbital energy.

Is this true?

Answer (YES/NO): NO